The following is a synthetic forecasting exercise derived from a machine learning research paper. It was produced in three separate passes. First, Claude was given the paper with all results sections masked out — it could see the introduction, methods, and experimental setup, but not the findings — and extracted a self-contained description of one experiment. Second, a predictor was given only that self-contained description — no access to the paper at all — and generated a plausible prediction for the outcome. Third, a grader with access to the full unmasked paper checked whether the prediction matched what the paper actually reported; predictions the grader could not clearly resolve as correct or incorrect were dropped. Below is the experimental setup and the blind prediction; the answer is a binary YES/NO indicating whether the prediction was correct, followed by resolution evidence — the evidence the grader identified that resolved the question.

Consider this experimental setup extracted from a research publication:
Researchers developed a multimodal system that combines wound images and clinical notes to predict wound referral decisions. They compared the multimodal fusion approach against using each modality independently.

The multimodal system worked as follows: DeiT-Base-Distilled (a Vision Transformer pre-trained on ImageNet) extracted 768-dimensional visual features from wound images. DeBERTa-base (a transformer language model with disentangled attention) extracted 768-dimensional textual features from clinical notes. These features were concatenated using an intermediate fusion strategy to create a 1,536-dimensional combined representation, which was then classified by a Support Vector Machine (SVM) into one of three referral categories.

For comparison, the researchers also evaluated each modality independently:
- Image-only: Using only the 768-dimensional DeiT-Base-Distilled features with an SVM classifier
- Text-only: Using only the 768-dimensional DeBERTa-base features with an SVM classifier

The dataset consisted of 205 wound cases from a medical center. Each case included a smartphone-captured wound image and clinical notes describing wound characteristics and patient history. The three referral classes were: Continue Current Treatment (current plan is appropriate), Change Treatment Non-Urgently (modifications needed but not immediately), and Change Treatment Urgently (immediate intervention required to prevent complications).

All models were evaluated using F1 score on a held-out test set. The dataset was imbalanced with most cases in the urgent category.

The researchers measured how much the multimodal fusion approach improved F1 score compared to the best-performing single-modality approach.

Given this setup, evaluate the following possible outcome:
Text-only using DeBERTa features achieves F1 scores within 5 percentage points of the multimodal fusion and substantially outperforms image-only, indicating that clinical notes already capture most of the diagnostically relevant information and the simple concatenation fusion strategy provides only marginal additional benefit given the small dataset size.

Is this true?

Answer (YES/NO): NO